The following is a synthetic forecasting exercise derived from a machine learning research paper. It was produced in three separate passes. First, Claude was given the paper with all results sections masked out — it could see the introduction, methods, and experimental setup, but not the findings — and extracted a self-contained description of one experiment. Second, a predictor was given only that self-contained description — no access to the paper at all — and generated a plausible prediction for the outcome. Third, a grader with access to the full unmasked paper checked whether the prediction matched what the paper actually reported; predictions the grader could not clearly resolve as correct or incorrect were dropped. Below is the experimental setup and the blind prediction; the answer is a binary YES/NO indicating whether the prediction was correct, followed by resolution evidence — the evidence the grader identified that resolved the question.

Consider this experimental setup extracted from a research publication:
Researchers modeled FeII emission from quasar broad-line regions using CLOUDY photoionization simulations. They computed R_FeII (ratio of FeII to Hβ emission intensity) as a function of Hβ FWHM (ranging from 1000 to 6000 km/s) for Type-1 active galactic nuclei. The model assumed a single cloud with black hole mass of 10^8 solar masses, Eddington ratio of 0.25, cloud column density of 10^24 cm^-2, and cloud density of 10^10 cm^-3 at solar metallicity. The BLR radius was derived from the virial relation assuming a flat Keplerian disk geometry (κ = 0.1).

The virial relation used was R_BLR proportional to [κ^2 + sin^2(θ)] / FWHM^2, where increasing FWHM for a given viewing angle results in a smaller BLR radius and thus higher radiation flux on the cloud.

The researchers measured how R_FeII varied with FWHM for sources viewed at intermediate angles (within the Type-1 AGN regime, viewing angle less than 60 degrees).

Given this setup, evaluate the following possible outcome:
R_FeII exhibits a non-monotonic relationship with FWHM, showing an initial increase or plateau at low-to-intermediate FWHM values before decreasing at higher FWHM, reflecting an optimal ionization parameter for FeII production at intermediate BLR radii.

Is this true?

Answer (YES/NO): NO